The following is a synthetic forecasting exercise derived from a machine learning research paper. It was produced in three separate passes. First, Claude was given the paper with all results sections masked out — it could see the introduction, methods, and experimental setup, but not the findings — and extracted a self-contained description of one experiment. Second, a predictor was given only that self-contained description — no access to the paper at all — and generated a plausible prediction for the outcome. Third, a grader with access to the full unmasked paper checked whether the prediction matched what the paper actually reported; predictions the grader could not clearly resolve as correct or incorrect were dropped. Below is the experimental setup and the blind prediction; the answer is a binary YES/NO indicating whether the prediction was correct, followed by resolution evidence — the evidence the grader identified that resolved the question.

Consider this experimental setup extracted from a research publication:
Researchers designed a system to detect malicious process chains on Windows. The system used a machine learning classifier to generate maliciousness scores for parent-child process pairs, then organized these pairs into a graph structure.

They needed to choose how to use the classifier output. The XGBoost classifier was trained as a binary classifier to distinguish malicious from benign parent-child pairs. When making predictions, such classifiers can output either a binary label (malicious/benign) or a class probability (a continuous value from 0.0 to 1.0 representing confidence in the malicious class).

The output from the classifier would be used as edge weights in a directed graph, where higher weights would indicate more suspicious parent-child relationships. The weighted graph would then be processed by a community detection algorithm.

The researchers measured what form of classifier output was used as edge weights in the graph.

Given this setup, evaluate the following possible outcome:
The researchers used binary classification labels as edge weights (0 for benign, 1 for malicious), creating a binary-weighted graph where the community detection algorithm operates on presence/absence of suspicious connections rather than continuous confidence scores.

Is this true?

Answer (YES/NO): NO